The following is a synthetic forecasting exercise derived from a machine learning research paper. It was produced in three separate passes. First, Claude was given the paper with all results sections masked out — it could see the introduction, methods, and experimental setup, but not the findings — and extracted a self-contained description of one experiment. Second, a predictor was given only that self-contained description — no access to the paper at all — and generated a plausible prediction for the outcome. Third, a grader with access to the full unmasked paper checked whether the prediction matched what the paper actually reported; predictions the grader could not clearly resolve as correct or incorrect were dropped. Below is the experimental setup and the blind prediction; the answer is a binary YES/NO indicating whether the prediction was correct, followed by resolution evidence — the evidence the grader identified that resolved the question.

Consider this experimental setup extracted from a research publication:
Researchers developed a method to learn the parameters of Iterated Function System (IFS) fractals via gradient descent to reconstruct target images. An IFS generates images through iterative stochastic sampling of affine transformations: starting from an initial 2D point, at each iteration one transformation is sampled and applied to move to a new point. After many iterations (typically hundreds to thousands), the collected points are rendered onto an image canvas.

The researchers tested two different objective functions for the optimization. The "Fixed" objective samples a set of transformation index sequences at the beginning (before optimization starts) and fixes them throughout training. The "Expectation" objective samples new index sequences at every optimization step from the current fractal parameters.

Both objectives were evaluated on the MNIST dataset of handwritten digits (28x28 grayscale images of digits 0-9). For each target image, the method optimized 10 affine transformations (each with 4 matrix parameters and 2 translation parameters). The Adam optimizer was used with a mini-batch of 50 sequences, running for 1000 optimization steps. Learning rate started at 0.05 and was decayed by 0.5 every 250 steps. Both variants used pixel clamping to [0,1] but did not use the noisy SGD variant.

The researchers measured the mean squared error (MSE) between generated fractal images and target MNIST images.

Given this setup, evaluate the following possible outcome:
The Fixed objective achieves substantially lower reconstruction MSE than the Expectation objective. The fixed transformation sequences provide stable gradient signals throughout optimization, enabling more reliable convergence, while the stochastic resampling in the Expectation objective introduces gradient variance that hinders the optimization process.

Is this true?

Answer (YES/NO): NO